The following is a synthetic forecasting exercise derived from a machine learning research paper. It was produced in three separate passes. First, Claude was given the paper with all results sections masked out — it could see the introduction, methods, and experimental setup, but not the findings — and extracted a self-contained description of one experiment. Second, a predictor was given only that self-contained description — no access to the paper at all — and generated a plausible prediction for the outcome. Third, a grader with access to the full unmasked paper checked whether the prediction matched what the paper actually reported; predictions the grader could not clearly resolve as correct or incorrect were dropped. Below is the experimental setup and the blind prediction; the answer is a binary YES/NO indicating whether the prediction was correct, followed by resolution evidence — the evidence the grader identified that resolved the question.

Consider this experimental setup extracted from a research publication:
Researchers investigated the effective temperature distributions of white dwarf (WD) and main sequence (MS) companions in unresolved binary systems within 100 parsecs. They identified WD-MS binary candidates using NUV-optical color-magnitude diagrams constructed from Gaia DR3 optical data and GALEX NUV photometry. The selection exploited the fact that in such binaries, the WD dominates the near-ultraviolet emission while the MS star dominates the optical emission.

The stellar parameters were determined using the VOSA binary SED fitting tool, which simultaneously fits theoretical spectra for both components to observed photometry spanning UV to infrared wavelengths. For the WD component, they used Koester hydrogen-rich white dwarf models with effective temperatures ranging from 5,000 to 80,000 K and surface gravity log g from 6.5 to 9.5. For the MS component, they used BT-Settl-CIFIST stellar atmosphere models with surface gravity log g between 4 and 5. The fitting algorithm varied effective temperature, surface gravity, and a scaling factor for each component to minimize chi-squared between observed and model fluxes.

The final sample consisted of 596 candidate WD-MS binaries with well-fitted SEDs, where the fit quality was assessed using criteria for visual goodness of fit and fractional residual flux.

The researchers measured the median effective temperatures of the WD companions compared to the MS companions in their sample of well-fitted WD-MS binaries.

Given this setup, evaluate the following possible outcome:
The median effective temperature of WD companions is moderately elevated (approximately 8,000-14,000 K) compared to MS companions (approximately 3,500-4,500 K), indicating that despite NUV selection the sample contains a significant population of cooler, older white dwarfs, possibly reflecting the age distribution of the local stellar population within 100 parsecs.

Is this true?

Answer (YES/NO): NO